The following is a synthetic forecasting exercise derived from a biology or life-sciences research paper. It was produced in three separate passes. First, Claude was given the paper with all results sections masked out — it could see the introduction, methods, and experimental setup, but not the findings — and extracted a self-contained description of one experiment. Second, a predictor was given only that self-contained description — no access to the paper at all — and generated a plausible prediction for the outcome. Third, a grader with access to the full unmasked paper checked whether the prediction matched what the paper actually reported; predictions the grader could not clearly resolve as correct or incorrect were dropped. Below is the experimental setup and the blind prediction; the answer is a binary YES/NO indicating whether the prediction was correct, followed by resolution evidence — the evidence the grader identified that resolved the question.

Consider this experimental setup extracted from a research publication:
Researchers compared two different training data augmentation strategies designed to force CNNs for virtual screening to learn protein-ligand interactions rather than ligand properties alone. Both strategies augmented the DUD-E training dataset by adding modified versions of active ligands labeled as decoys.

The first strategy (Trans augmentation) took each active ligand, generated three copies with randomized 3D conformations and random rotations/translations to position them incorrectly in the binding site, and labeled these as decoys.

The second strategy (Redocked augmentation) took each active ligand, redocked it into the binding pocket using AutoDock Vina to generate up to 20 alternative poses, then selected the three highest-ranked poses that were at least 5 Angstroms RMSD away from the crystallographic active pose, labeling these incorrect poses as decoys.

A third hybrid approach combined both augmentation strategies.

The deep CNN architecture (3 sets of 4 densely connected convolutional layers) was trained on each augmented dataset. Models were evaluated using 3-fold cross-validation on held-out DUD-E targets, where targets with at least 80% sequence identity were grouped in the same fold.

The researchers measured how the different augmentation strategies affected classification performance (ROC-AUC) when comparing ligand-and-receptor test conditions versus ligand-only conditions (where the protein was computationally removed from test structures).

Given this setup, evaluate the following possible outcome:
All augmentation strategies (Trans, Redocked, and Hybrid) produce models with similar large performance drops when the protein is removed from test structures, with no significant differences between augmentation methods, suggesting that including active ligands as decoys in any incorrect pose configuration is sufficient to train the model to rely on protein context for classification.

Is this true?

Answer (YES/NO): NO